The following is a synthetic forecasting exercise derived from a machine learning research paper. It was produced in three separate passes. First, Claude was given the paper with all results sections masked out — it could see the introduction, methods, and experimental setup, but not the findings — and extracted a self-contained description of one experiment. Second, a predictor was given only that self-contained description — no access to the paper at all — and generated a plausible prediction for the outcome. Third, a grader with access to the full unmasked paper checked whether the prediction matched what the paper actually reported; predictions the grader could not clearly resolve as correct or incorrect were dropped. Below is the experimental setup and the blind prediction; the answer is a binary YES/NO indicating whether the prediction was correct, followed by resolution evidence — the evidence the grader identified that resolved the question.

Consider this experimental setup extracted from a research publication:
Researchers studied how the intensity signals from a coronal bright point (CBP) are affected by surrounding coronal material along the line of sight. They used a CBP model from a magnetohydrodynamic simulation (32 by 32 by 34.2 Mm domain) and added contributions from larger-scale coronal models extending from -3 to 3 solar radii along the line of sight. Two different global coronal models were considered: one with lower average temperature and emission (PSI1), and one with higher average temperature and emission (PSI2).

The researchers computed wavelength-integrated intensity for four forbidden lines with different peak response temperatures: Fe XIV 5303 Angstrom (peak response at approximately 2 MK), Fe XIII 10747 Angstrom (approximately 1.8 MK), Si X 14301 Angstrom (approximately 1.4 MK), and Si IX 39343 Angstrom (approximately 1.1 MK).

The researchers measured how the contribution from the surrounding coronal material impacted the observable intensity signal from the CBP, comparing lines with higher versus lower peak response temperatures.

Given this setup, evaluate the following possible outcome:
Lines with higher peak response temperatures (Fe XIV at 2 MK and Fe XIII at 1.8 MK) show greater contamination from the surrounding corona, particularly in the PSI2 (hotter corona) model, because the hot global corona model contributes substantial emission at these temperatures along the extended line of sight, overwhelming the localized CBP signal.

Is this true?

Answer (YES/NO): NO